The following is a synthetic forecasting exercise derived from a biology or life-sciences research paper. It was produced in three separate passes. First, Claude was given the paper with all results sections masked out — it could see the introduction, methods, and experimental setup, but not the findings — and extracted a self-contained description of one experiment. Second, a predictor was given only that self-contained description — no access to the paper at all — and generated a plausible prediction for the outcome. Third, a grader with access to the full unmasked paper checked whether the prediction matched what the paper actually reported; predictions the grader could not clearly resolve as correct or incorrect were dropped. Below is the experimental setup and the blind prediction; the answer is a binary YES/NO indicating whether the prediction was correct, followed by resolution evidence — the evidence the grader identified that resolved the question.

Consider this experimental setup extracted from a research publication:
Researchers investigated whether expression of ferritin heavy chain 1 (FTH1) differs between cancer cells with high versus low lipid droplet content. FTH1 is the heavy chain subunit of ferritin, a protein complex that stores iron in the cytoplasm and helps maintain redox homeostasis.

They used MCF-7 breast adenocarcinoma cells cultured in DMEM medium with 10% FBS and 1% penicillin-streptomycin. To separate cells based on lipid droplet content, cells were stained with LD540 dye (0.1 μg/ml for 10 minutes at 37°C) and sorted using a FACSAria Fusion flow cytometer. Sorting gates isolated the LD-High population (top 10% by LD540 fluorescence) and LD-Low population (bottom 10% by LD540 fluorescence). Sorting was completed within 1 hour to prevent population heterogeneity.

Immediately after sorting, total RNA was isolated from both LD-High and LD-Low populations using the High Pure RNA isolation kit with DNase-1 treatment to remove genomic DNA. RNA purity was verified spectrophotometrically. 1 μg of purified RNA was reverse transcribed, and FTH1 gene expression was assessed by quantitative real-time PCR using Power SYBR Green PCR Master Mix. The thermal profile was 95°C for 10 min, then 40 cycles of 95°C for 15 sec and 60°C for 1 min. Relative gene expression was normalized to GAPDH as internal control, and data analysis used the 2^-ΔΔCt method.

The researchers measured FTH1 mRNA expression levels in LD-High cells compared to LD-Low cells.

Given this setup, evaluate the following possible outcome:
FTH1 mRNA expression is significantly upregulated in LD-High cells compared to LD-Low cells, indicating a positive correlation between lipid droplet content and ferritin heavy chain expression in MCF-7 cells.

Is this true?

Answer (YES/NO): YES